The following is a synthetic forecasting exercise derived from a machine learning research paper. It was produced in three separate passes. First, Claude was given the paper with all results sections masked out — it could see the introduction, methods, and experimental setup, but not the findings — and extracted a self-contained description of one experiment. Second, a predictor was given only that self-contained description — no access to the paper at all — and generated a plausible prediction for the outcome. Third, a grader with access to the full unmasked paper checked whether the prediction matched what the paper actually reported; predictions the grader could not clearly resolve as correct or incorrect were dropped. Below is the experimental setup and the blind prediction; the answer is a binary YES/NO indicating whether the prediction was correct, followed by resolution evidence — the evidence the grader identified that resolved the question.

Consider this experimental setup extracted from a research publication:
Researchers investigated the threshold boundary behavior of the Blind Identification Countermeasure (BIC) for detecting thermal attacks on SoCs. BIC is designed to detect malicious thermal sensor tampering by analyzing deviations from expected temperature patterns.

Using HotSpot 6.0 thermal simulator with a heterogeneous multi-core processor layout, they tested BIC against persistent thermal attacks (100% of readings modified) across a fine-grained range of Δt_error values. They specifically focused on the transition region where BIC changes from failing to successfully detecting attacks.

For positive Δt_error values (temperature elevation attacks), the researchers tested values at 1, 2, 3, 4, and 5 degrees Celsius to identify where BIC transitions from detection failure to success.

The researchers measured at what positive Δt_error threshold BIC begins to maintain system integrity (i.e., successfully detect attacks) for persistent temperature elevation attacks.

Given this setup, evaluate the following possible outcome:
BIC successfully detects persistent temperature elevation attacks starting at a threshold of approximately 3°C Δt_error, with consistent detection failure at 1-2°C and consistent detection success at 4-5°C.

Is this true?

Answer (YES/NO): YES